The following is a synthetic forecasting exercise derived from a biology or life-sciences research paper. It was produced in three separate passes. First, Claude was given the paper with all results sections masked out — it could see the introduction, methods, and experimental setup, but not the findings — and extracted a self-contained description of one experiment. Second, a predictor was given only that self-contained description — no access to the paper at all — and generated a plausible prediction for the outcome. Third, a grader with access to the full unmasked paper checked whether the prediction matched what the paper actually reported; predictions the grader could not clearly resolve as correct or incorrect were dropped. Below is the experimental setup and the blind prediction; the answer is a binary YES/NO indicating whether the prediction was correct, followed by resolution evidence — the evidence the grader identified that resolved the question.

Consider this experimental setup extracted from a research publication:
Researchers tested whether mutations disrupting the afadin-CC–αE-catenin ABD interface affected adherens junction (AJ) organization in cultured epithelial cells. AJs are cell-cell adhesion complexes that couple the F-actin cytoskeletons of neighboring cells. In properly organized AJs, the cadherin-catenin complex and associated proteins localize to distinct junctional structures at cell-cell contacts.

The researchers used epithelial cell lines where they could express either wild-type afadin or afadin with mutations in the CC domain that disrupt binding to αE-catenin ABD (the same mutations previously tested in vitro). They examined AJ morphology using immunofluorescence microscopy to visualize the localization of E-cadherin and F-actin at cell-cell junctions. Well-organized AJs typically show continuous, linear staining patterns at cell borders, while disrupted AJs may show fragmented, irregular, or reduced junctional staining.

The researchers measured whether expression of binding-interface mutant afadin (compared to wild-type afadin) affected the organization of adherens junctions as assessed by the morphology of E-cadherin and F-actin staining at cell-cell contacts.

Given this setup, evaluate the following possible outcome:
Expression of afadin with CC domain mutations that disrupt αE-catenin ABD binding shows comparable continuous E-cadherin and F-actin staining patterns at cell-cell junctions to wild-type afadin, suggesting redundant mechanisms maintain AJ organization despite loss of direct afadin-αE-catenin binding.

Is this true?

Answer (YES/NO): NO